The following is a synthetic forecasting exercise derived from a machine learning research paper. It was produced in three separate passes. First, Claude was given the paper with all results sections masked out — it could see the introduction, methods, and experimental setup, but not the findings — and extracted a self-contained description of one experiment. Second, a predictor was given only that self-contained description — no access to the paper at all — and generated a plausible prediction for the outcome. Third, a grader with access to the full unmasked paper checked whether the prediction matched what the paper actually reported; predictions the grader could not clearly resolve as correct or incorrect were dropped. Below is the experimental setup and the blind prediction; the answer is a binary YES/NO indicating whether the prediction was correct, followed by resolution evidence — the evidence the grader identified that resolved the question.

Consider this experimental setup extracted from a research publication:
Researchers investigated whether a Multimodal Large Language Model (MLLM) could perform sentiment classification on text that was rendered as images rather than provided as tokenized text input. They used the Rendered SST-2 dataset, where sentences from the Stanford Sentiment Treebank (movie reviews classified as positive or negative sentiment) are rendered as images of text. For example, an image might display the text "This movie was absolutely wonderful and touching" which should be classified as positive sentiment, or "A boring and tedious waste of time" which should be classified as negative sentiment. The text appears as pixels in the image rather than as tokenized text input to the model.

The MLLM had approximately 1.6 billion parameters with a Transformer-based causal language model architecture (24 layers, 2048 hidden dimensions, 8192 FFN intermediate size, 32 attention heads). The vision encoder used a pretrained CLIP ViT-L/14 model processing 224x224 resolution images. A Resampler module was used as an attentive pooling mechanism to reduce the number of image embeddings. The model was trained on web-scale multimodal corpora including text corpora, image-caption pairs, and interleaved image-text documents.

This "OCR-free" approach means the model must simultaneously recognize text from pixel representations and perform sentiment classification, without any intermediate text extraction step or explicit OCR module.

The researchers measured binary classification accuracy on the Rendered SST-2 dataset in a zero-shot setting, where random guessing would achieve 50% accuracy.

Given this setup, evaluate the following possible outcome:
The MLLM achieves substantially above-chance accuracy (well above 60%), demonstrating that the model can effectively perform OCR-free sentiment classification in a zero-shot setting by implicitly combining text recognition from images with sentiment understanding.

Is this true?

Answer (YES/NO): YES